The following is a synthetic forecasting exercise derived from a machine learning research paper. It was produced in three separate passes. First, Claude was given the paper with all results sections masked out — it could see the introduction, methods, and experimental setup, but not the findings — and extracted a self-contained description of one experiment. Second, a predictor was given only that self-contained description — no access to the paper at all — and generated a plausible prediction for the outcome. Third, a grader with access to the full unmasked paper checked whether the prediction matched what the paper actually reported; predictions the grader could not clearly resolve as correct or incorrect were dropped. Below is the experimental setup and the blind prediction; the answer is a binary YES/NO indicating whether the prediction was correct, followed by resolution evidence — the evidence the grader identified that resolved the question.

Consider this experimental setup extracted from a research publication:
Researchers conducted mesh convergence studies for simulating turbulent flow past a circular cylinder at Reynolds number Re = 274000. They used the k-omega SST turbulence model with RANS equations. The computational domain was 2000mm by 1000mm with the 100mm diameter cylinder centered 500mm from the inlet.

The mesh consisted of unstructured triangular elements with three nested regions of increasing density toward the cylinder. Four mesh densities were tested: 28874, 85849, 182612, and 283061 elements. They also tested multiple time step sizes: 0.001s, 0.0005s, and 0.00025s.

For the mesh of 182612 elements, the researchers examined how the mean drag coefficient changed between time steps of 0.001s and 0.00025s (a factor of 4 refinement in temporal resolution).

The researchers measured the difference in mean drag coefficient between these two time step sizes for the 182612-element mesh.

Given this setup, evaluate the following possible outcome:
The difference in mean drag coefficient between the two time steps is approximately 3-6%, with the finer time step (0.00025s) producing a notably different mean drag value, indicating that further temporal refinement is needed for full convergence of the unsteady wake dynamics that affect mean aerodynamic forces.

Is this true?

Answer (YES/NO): NO